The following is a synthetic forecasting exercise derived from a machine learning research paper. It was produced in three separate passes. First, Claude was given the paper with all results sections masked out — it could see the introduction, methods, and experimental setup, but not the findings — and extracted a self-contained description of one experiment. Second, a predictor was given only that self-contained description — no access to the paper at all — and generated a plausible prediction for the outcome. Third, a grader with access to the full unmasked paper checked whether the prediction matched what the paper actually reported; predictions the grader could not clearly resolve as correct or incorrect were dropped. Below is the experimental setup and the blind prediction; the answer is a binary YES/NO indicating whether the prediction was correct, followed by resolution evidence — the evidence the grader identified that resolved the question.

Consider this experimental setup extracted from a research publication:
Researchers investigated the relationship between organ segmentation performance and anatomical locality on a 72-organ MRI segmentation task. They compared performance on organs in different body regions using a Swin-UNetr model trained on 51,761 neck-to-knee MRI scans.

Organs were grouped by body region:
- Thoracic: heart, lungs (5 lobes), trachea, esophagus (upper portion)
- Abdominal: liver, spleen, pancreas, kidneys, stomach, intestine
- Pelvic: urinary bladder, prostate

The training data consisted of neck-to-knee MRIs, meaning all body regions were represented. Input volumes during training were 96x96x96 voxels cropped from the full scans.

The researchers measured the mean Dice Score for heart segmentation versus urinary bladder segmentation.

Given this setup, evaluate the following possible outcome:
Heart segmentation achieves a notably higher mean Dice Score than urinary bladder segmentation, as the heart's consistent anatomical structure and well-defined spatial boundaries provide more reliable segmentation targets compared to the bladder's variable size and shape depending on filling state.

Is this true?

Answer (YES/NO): NO